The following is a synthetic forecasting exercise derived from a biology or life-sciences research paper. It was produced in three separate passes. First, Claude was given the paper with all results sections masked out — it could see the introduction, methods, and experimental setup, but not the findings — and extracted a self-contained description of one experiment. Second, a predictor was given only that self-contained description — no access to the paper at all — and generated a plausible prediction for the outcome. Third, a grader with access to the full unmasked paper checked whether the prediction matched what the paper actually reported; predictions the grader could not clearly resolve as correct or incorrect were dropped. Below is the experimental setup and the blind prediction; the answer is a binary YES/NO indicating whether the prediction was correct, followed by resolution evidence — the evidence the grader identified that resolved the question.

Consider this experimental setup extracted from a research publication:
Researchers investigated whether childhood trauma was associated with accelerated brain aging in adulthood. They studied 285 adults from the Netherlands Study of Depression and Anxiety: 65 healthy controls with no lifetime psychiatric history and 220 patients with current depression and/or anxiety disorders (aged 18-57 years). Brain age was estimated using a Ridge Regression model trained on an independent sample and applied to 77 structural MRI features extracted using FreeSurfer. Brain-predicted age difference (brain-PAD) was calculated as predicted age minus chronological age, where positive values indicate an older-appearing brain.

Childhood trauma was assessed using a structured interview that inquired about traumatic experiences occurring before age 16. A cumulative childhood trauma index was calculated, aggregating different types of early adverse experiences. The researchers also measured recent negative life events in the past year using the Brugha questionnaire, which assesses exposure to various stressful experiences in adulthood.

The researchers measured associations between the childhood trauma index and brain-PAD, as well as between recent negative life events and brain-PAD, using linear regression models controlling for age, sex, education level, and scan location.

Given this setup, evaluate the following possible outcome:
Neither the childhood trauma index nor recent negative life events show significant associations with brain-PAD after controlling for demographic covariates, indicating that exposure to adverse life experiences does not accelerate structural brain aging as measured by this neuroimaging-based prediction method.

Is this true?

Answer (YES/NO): YES